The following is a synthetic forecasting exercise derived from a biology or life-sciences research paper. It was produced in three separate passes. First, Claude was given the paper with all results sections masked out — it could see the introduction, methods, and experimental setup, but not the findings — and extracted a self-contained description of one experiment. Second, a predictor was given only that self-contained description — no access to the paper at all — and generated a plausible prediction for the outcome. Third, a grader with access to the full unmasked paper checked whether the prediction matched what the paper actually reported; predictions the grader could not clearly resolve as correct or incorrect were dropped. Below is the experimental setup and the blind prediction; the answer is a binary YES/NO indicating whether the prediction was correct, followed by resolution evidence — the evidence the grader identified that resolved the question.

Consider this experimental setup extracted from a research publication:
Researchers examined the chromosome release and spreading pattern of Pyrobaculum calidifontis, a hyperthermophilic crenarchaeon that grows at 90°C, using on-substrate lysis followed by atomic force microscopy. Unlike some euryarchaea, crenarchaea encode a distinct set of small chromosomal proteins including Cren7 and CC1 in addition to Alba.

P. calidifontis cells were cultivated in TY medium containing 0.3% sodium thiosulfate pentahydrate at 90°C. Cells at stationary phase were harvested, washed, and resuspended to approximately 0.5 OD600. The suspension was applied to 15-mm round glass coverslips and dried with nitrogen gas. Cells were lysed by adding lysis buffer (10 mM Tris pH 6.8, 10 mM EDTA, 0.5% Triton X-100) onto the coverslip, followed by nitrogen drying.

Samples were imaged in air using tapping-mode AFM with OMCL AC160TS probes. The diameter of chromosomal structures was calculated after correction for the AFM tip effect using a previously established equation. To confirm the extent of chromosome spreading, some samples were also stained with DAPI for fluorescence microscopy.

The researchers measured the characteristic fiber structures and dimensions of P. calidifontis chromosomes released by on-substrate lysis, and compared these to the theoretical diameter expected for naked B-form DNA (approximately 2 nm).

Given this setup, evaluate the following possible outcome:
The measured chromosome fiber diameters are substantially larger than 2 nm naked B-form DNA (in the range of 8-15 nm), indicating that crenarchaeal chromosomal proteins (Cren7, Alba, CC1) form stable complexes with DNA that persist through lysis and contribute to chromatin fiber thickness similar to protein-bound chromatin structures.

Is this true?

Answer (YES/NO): YES